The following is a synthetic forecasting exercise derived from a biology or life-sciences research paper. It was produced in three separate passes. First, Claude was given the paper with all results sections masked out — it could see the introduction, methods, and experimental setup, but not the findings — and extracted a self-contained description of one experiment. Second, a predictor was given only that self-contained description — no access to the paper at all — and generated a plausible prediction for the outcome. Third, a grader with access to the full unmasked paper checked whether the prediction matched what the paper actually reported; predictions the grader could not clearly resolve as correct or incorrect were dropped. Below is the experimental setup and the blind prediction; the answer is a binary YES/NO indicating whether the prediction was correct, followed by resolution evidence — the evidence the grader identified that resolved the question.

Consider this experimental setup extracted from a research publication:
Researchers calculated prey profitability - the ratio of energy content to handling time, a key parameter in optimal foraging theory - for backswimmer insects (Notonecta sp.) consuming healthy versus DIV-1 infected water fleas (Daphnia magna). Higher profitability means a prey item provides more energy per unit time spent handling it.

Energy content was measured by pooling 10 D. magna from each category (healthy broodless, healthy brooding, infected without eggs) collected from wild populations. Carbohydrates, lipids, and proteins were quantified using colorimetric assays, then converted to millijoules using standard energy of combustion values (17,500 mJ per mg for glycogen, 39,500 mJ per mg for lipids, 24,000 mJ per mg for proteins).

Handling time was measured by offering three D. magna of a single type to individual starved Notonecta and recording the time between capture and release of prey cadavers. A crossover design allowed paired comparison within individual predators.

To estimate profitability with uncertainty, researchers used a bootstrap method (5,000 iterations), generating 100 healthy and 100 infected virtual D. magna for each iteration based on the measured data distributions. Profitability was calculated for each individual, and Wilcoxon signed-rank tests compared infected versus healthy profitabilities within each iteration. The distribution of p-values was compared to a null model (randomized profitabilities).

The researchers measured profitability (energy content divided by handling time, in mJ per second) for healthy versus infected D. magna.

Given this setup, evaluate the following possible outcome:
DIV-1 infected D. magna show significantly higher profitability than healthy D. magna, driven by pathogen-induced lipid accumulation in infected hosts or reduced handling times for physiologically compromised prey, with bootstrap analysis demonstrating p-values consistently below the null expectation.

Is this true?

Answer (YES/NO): NO